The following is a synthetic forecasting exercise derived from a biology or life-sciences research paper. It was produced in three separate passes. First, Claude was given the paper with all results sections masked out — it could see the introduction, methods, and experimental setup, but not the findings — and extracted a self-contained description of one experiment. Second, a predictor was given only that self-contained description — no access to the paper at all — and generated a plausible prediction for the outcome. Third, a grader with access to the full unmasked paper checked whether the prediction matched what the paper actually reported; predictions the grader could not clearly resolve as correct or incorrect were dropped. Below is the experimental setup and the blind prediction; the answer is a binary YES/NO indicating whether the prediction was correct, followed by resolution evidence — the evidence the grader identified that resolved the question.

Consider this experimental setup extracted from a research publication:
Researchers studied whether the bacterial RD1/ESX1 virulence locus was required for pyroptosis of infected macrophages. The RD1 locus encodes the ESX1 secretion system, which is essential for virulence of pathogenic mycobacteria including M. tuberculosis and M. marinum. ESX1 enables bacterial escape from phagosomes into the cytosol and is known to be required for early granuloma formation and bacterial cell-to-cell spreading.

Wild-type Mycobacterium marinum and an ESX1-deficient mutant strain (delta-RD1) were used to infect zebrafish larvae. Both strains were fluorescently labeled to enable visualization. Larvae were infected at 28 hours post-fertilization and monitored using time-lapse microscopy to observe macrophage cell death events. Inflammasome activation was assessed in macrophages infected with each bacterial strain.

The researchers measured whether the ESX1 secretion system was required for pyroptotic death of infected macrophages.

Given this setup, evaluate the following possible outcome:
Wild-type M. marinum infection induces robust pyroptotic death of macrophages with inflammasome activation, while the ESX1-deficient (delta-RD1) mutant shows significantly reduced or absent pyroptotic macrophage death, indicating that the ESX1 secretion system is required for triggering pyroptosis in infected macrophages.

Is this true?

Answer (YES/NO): YES